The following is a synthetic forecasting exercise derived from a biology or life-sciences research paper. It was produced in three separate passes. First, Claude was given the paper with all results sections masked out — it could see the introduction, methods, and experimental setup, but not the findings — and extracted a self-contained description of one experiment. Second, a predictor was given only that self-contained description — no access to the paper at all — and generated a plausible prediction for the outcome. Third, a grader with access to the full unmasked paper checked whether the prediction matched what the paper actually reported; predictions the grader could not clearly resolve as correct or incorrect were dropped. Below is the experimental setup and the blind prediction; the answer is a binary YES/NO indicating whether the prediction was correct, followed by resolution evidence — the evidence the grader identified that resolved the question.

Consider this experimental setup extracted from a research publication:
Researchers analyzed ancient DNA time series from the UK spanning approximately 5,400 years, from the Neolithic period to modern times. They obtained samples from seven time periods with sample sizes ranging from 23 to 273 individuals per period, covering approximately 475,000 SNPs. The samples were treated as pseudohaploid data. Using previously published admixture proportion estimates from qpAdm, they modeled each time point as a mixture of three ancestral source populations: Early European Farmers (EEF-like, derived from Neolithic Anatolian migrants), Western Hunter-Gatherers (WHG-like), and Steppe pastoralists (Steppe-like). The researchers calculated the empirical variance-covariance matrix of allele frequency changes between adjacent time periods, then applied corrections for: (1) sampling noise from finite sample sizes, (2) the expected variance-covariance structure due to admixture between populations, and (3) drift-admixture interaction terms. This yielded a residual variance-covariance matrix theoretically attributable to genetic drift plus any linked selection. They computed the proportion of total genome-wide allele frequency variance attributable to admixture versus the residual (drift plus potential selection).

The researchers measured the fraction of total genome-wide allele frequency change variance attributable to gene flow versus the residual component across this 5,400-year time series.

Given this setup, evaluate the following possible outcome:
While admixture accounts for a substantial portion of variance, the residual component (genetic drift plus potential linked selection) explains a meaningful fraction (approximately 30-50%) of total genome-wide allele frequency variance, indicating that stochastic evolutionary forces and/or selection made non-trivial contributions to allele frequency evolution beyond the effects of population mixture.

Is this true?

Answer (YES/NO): YES